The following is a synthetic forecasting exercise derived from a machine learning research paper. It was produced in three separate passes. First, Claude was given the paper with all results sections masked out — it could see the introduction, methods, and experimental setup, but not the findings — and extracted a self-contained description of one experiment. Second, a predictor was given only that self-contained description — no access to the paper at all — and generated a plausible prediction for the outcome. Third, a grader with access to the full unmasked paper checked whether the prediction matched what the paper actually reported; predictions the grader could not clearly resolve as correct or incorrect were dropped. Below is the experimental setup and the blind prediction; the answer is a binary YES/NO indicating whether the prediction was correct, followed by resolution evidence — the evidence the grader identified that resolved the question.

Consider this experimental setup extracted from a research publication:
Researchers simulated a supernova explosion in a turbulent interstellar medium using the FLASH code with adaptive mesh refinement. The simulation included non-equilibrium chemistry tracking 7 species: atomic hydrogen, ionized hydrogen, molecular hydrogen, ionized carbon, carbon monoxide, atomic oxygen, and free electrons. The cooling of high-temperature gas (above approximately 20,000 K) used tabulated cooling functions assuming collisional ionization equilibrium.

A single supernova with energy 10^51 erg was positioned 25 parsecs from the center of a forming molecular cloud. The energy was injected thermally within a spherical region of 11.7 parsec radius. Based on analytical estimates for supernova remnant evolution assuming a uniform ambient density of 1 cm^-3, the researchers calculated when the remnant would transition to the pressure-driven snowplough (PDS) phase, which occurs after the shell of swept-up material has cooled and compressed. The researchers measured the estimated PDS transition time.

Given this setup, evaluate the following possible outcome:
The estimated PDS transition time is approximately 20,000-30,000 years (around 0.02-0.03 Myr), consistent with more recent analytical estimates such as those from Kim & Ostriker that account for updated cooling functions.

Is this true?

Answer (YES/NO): NO